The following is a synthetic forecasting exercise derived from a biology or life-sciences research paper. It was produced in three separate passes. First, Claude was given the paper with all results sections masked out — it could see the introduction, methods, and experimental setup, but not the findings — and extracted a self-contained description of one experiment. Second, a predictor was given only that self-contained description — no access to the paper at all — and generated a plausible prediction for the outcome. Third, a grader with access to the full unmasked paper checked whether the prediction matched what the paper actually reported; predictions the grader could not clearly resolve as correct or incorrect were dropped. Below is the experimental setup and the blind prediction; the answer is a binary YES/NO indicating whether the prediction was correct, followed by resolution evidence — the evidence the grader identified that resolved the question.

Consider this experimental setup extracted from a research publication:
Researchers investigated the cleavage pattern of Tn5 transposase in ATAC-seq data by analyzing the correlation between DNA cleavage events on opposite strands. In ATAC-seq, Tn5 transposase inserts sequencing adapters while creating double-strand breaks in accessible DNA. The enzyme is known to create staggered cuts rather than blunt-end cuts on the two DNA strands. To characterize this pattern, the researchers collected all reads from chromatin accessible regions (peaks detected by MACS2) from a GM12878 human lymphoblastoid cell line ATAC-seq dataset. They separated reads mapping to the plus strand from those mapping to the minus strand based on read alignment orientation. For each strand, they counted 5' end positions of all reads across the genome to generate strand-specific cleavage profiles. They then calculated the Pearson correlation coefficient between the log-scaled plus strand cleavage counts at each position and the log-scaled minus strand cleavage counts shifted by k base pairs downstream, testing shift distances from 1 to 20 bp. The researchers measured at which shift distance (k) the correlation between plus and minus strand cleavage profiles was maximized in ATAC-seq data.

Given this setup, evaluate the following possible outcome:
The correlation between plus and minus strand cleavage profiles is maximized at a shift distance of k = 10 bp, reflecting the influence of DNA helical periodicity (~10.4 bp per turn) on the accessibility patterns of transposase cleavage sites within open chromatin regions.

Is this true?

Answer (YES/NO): NO